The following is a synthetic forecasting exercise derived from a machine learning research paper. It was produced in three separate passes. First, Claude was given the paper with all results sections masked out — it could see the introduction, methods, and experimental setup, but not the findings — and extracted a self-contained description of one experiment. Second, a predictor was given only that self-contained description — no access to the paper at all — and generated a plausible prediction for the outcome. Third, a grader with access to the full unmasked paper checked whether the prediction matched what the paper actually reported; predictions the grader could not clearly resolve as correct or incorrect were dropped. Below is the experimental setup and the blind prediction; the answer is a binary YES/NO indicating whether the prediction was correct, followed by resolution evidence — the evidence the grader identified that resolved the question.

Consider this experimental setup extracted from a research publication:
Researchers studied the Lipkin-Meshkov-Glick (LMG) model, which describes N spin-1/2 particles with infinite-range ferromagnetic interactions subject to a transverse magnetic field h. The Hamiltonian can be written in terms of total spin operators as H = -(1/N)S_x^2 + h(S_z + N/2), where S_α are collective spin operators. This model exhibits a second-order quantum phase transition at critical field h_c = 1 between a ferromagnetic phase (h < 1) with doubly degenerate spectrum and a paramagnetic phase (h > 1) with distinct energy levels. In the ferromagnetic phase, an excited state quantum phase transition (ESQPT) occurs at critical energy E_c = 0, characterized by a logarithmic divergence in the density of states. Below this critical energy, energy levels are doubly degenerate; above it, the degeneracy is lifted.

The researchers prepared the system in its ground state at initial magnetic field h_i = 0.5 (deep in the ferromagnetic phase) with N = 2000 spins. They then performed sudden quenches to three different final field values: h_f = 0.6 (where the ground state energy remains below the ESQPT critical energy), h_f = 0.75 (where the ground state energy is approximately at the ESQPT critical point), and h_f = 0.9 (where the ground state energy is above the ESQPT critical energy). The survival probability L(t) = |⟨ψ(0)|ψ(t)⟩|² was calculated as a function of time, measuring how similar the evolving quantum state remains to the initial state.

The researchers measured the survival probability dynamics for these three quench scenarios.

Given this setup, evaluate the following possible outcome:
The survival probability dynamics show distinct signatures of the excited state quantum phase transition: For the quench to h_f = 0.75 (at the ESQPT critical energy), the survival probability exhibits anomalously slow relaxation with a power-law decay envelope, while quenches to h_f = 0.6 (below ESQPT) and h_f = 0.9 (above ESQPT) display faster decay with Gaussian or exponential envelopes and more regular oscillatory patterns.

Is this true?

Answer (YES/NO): NO